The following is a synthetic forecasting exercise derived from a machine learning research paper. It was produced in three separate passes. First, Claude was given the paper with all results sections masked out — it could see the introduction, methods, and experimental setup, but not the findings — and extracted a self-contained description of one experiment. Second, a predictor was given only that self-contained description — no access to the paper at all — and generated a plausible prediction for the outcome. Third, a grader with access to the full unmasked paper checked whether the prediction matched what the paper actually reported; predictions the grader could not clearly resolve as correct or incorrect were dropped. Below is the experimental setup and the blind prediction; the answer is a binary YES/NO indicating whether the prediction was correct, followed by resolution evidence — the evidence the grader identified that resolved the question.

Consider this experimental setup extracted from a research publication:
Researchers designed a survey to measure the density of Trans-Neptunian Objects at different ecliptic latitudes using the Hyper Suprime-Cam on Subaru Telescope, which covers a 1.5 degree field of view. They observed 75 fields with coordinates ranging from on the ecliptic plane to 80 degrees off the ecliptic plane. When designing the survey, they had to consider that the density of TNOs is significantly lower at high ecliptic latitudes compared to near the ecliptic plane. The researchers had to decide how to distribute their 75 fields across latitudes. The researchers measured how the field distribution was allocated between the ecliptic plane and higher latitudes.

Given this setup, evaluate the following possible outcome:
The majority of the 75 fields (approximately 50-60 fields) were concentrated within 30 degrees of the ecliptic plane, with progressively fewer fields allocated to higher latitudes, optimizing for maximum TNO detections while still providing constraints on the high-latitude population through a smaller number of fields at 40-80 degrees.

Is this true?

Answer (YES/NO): NO